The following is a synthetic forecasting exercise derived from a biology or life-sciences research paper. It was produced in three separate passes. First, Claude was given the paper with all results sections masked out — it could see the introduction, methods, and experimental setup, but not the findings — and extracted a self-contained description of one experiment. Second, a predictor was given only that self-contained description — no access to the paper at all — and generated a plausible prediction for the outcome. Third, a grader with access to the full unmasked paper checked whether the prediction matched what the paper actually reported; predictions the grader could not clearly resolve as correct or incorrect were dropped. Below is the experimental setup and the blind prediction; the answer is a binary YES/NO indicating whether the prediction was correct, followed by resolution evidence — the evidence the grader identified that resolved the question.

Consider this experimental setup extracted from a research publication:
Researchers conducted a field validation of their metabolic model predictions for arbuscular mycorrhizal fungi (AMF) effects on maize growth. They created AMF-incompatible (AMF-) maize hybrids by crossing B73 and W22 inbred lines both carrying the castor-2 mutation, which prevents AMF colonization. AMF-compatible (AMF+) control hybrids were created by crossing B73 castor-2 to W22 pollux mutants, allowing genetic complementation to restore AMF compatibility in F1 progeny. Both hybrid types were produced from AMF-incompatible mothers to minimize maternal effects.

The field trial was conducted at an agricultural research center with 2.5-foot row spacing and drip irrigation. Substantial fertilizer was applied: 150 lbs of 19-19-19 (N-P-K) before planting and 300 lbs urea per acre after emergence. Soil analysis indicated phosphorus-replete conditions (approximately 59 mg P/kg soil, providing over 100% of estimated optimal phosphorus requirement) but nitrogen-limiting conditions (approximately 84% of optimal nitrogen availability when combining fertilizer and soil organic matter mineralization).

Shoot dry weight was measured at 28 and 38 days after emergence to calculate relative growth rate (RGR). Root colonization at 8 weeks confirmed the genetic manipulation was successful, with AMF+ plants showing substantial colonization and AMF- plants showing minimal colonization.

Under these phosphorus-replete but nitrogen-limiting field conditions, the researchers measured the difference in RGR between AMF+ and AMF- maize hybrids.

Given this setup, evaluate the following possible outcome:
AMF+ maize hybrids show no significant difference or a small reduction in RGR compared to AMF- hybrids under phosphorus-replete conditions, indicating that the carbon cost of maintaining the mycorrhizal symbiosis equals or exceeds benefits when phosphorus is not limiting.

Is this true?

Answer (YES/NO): NO